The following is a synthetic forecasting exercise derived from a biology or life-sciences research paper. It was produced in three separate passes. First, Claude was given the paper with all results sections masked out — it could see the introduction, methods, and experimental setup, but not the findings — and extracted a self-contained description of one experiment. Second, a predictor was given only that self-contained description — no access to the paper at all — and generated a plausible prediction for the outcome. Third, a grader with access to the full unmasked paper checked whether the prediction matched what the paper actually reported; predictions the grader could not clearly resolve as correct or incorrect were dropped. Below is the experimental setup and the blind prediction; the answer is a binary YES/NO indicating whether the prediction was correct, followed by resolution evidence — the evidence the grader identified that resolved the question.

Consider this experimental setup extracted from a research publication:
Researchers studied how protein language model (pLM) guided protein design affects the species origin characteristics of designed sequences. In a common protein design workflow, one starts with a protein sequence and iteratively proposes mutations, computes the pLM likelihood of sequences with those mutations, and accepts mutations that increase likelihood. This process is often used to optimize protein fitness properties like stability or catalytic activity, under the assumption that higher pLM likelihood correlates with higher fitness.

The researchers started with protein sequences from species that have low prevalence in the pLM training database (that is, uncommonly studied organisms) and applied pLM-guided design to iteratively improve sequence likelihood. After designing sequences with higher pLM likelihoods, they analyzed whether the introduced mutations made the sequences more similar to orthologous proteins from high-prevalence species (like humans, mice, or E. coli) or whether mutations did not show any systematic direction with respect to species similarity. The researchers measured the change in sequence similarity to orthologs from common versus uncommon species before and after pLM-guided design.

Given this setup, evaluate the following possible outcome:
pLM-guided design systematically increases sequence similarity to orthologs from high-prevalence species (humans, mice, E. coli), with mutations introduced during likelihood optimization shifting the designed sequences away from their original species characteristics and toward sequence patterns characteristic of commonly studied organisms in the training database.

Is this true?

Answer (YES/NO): YES